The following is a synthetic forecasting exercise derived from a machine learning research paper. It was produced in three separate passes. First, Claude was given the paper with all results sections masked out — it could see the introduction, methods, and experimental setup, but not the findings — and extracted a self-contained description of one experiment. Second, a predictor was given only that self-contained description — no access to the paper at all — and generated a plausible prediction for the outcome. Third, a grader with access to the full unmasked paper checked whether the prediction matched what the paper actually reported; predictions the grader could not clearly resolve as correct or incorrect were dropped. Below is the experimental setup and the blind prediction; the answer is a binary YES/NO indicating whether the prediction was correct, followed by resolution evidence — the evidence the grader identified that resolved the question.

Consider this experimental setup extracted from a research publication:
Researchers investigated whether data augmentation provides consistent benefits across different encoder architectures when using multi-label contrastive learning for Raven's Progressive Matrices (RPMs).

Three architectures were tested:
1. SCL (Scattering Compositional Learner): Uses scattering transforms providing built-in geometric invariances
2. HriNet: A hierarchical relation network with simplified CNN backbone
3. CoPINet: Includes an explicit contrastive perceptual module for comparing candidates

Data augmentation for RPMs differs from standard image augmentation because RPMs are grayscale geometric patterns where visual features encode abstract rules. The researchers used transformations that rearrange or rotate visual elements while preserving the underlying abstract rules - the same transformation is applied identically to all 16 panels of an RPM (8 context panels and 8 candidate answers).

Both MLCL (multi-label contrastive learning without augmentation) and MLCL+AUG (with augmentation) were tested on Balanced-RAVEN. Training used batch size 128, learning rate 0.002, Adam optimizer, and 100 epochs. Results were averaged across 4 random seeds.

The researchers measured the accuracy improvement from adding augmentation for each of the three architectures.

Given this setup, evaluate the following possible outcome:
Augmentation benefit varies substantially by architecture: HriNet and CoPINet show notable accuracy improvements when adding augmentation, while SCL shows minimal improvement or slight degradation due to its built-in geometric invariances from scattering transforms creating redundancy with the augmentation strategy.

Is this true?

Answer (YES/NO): NO